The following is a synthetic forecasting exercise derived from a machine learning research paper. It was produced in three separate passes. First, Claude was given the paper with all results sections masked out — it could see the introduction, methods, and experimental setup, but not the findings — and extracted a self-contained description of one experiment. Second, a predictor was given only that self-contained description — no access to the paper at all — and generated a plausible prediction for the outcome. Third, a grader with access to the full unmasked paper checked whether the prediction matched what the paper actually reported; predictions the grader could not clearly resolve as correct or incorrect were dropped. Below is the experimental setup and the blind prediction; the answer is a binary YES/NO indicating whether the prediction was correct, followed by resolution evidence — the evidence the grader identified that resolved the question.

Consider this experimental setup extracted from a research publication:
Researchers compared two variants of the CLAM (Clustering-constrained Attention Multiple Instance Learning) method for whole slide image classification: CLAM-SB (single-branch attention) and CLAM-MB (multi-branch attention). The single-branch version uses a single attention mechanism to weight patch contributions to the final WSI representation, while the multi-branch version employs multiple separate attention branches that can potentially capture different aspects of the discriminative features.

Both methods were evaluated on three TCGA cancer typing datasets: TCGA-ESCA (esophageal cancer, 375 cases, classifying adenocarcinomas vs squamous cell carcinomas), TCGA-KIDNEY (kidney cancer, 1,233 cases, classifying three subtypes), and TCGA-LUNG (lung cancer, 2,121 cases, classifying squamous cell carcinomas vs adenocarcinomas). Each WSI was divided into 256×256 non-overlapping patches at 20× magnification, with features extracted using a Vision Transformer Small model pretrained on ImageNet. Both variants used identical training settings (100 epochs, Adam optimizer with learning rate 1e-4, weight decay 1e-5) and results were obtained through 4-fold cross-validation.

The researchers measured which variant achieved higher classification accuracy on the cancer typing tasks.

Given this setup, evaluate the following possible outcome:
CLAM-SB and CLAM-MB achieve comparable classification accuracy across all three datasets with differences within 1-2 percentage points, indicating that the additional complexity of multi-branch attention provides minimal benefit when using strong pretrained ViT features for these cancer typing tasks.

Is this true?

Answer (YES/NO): NO